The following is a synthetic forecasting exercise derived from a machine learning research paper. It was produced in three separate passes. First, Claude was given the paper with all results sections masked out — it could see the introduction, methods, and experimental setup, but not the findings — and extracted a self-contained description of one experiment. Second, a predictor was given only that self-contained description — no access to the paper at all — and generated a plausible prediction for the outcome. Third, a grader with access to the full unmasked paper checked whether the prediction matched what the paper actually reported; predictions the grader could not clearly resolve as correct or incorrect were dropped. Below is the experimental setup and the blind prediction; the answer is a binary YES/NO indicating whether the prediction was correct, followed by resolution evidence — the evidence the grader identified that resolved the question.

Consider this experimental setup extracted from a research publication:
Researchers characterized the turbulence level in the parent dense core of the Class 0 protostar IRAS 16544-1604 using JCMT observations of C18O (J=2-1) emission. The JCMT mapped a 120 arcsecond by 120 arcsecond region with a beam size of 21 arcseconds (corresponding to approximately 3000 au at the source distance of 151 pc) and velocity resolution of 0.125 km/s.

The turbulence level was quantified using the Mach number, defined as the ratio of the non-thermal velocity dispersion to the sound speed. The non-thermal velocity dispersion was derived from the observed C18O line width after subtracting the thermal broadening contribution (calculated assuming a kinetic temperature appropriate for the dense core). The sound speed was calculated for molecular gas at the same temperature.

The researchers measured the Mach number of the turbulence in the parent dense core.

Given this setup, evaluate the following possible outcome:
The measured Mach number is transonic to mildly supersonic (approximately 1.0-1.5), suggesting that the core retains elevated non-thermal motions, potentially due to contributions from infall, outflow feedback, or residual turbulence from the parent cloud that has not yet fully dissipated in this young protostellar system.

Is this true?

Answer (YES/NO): NO